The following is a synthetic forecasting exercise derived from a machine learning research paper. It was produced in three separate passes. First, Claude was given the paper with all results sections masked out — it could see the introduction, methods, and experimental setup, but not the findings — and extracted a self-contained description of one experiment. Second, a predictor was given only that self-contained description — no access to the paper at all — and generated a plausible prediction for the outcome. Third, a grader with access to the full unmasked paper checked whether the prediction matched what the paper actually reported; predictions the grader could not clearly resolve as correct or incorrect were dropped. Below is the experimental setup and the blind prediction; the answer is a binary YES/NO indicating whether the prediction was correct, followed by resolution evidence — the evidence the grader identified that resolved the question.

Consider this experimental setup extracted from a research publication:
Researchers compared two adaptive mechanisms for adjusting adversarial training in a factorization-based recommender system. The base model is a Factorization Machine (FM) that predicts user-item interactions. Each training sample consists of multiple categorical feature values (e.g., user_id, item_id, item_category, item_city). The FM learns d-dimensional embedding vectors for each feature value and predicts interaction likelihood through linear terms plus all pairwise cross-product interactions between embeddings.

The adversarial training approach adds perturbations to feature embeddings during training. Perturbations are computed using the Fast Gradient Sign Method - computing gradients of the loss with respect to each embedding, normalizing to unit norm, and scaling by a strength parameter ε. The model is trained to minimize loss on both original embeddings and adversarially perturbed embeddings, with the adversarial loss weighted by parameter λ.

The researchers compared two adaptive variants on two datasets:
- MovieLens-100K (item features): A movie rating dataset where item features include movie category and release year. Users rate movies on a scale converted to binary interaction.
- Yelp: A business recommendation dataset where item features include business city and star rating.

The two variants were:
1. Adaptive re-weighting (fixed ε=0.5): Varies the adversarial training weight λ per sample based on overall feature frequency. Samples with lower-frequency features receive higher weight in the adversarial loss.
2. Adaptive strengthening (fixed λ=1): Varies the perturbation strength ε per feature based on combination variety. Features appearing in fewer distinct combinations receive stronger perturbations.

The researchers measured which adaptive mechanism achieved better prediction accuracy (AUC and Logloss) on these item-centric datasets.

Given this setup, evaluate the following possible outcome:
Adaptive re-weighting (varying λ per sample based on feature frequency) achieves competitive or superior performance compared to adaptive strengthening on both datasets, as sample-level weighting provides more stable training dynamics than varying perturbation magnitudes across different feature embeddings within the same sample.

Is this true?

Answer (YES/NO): YES